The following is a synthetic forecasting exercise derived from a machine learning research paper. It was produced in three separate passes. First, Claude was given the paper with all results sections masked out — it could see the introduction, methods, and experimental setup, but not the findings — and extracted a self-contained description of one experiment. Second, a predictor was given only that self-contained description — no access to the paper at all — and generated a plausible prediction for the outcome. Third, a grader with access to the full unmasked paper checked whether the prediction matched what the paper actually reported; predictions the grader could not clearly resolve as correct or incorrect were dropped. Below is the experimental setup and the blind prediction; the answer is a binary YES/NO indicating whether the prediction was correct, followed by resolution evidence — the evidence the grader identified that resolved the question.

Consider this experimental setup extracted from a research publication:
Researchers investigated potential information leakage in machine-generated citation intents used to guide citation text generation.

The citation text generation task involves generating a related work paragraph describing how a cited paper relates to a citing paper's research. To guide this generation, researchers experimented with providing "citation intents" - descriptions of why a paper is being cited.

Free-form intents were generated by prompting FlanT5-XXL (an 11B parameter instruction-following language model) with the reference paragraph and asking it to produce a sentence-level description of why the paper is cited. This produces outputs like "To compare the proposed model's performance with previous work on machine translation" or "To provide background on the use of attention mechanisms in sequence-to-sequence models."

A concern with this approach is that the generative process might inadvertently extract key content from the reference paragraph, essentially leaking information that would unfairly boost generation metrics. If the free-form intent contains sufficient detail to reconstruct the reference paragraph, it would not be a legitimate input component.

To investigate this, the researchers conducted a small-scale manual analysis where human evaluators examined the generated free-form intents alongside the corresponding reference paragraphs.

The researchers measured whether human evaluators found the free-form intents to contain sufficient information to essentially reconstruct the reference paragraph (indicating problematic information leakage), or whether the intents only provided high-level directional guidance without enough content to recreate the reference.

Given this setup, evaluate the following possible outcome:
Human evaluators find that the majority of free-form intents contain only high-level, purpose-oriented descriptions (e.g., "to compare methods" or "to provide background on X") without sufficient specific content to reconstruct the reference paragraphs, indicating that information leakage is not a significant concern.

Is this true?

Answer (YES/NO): YES